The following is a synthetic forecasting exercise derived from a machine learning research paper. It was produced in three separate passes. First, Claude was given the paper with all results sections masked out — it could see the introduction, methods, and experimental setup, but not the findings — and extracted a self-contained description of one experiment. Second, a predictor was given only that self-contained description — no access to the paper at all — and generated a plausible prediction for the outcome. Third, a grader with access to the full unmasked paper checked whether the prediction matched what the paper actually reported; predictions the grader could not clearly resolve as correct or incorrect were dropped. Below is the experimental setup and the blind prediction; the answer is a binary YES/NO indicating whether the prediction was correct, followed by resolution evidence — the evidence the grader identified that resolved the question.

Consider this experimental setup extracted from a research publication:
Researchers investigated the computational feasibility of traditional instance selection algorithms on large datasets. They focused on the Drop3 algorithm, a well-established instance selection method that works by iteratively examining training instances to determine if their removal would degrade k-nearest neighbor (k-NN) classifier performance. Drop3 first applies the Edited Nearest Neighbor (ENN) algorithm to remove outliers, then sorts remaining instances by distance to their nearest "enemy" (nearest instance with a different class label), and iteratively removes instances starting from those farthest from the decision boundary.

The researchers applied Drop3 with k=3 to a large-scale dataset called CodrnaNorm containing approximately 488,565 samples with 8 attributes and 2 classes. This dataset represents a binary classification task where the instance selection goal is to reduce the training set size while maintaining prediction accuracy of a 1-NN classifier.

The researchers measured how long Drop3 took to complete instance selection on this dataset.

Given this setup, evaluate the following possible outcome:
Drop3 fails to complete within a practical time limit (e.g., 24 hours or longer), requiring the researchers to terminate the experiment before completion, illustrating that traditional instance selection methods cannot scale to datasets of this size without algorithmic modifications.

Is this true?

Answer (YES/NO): YES